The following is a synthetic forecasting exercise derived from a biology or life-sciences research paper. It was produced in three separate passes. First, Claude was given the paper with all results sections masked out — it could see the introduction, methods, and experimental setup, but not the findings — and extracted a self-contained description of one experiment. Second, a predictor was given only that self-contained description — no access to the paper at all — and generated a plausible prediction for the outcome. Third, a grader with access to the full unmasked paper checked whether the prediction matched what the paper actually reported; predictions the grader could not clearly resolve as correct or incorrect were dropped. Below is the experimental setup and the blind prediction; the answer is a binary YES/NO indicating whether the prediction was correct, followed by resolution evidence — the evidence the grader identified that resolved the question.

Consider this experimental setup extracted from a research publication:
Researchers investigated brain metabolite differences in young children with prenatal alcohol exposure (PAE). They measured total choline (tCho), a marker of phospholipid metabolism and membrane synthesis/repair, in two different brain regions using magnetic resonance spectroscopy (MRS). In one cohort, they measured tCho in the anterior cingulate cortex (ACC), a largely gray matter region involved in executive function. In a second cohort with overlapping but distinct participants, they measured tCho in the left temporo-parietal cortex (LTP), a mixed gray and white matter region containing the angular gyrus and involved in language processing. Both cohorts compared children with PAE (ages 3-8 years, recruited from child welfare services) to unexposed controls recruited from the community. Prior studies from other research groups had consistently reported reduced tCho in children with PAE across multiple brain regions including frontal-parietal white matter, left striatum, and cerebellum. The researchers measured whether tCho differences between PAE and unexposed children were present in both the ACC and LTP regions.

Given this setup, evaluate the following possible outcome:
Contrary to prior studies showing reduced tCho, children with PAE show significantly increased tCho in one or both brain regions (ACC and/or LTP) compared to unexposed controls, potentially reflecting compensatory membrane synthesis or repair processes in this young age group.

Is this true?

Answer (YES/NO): YES